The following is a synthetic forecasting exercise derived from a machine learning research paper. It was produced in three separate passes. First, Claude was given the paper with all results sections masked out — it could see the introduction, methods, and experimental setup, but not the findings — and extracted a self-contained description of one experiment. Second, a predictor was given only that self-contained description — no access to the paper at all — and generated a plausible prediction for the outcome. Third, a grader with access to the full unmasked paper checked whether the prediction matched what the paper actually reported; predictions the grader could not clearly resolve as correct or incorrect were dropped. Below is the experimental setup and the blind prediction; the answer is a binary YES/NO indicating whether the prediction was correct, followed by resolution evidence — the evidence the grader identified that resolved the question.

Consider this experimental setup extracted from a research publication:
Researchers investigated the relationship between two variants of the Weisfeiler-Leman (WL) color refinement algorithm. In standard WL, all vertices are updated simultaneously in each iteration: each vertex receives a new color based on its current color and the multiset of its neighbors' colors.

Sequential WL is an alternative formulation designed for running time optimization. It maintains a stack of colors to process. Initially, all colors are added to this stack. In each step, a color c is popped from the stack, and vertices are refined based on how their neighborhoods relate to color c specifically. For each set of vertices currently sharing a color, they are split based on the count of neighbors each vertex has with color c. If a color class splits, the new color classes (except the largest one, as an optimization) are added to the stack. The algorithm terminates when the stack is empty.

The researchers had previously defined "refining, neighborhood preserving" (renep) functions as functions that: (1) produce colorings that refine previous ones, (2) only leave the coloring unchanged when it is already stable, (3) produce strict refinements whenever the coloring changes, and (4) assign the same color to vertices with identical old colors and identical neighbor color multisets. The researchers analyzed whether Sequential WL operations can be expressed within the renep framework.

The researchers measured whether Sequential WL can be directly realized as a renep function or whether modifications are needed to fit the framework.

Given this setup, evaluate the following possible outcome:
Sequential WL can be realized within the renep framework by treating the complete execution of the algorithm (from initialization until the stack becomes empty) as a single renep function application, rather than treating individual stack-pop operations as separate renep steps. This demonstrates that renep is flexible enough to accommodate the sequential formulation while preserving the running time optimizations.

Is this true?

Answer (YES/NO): NO